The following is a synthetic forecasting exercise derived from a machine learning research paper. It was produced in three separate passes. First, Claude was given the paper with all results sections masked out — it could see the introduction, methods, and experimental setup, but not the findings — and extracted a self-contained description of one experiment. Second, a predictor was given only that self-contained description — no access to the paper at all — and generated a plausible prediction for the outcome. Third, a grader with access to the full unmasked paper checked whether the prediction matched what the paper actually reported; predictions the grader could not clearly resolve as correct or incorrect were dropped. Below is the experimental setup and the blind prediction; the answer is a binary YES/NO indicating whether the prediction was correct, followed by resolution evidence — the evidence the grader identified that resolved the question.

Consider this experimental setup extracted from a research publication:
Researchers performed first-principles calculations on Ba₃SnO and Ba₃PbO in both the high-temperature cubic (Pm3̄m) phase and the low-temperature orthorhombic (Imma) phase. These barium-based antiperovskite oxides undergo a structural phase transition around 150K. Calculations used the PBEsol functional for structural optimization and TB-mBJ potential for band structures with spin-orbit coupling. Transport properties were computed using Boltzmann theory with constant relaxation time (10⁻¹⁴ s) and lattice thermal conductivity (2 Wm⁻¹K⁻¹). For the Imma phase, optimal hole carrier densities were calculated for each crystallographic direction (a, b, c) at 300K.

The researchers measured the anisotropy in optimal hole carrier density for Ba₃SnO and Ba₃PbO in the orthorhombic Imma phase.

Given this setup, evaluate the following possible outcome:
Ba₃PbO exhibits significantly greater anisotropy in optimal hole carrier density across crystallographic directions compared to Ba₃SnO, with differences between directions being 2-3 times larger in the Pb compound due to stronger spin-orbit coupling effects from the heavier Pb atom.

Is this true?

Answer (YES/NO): NO